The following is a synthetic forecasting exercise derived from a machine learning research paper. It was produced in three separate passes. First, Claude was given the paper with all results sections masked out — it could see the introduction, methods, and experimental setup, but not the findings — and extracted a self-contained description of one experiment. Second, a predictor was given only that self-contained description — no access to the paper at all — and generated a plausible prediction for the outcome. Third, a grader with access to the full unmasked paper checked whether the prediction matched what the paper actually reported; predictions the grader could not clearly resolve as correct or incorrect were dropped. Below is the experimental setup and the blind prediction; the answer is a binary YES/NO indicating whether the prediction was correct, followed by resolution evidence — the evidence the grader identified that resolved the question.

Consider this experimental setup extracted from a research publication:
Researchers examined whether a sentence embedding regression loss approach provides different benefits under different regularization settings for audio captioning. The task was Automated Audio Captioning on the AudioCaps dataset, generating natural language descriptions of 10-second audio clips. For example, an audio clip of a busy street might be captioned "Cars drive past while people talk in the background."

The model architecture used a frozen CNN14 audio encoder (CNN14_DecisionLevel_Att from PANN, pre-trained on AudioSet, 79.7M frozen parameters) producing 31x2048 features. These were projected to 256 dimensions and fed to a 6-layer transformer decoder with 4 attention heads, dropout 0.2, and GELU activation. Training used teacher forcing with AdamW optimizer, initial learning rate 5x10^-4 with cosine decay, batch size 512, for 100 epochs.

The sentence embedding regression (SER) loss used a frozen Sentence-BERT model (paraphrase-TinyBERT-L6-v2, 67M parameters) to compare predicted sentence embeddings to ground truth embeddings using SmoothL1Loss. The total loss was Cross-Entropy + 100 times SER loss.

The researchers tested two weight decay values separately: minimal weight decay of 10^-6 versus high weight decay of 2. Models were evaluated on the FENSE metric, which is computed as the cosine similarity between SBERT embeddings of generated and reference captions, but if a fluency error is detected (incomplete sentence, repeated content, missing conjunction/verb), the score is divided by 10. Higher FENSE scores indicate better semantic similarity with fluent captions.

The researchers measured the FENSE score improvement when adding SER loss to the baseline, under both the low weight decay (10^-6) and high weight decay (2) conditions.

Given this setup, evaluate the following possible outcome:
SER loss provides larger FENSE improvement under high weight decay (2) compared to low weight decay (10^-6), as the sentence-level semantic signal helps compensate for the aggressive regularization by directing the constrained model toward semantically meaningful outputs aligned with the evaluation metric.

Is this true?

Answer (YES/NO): NO